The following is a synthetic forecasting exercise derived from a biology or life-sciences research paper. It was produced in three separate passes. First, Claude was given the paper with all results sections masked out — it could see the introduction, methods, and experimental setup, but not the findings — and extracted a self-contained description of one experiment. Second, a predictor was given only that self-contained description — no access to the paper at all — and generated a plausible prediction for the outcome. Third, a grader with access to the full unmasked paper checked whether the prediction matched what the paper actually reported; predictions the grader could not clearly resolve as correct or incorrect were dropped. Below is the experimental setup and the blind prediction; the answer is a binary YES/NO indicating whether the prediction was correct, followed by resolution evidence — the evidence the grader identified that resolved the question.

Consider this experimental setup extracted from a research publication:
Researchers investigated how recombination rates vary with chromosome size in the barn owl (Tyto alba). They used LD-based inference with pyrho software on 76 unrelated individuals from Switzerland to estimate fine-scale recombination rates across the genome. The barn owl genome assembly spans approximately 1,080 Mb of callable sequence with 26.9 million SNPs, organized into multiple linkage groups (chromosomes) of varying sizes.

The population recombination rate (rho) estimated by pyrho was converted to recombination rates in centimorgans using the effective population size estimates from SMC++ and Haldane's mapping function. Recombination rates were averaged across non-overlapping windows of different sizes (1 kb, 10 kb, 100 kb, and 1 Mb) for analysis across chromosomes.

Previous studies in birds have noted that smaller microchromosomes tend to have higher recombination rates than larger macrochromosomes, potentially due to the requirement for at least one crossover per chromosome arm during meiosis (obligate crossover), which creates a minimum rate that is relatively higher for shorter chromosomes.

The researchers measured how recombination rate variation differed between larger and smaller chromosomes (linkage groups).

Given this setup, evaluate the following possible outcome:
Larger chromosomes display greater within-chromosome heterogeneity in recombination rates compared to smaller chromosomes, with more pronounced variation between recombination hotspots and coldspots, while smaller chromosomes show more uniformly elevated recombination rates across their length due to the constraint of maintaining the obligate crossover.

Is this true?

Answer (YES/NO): YES